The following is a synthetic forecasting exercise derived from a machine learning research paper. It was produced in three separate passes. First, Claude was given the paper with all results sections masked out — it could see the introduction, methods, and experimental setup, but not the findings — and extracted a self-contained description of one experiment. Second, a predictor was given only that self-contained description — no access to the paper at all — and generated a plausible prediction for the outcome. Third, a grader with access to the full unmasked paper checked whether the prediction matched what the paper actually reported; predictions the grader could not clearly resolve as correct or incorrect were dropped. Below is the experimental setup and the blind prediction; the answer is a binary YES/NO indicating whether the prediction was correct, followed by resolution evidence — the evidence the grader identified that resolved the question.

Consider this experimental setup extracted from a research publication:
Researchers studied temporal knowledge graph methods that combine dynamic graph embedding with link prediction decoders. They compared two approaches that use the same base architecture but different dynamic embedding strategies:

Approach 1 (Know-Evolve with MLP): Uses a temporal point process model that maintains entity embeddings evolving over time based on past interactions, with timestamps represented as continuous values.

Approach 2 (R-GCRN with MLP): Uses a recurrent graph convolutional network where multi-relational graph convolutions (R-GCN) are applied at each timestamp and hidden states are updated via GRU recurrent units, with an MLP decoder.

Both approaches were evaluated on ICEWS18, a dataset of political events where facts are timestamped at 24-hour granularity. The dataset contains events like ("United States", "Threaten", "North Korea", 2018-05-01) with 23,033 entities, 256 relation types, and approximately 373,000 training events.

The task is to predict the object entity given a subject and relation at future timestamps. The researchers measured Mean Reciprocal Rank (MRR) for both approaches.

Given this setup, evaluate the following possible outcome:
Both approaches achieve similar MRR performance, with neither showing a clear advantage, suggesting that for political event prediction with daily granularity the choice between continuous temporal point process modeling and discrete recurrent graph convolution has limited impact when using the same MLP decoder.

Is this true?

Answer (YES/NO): NO